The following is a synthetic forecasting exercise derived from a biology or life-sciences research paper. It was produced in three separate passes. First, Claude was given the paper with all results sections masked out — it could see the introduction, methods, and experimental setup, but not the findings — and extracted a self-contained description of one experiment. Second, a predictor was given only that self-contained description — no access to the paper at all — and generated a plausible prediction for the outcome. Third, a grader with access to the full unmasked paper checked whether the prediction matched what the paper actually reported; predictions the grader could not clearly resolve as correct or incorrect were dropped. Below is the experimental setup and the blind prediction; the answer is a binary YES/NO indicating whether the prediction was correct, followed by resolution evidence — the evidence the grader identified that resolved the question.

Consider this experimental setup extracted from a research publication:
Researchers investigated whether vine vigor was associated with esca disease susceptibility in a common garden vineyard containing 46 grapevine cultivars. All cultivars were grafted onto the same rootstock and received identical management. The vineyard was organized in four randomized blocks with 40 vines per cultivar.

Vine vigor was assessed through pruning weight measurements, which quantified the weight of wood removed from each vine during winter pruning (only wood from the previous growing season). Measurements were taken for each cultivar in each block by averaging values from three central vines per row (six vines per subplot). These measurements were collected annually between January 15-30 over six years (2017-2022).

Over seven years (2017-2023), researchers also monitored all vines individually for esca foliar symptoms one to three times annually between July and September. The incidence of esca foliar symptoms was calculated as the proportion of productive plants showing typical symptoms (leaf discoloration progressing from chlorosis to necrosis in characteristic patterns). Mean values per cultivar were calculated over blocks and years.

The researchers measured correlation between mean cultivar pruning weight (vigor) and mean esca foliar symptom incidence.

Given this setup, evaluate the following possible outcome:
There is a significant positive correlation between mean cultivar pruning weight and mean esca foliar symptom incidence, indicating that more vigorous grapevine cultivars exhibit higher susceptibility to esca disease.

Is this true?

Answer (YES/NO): NO